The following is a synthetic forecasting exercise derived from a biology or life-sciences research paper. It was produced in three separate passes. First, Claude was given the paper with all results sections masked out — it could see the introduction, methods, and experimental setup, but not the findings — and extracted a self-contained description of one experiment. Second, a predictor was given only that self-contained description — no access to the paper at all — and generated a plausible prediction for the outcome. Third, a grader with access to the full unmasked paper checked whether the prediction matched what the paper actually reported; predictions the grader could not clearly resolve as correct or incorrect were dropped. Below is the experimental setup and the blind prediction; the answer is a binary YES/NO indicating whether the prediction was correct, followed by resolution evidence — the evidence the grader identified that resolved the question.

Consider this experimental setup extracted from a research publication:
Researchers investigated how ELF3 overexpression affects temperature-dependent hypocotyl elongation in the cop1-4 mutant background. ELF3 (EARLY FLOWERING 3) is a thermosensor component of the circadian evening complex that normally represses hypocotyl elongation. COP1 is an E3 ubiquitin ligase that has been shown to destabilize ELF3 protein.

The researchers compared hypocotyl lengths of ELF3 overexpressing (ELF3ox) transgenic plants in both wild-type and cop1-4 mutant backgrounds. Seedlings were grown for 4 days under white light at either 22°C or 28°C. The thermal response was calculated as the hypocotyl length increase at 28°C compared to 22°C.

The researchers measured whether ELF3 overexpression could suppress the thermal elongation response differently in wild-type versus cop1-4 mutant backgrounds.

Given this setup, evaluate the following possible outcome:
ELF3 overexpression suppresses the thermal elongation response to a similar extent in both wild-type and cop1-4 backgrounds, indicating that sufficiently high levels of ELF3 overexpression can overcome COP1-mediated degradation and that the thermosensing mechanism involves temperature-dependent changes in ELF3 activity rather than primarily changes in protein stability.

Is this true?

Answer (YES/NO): NO